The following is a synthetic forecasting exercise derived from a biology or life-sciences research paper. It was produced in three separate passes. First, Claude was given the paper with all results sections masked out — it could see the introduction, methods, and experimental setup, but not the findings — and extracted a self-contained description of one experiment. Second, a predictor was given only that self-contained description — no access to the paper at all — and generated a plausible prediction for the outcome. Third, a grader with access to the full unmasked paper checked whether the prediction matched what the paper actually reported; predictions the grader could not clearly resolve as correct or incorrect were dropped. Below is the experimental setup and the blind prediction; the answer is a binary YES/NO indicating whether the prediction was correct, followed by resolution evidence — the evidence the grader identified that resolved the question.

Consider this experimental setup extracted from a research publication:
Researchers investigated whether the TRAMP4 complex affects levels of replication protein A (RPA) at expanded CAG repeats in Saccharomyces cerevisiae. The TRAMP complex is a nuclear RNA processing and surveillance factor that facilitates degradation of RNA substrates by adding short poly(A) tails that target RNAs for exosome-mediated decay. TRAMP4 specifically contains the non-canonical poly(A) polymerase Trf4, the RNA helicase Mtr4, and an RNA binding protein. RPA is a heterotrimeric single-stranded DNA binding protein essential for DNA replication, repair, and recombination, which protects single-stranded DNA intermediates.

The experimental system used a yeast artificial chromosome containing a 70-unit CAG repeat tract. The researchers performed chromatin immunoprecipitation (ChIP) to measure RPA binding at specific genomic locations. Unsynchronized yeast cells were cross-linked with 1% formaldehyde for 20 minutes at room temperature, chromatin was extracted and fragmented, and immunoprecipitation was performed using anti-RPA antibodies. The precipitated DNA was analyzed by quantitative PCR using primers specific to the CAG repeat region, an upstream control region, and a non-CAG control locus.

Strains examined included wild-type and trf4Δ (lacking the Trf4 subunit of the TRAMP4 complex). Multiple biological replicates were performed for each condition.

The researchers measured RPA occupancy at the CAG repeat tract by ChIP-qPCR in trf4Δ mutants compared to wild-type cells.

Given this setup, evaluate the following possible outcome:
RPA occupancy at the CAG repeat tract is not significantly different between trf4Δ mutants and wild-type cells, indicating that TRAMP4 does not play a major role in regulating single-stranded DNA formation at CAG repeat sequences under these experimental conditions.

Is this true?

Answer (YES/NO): NO